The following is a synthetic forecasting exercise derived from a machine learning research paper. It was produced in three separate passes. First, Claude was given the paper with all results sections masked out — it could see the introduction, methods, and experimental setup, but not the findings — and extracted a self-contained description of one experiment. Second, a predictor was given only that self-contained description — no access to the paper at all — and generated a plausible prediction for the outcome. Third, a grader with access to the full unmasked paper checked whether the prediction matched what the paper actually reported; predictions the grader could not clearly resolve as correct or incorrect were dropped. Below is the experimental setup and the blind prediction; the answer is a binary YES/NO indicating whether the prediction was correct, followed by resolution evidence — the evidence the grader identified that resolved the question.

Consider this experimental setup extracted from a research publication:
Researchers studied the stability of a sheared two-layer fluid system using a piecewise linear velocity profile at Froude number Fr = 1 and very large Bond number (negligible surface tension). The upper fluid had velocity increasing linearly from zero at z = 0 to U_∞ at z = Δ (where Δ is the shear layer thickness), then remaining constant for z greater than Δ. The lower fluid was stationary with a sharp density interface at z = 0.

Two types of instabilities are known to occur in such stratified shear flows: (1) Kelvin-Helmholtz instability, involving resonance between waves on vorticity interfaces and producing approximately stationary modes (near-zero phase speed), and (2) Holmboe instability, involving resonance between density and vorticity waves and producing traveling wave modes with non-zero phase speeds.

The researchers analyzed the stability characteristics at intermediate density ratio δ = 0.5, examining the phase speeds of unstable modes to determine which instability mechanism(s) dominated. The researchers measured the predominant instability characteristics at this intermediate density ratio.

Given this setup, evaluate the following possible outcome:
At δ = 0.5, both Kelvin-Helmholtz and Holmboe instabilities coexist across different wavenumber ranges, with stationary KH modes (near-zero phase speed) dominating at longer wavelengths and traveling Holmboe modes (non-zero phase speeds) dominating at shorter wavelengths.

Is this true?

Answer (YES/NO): NO